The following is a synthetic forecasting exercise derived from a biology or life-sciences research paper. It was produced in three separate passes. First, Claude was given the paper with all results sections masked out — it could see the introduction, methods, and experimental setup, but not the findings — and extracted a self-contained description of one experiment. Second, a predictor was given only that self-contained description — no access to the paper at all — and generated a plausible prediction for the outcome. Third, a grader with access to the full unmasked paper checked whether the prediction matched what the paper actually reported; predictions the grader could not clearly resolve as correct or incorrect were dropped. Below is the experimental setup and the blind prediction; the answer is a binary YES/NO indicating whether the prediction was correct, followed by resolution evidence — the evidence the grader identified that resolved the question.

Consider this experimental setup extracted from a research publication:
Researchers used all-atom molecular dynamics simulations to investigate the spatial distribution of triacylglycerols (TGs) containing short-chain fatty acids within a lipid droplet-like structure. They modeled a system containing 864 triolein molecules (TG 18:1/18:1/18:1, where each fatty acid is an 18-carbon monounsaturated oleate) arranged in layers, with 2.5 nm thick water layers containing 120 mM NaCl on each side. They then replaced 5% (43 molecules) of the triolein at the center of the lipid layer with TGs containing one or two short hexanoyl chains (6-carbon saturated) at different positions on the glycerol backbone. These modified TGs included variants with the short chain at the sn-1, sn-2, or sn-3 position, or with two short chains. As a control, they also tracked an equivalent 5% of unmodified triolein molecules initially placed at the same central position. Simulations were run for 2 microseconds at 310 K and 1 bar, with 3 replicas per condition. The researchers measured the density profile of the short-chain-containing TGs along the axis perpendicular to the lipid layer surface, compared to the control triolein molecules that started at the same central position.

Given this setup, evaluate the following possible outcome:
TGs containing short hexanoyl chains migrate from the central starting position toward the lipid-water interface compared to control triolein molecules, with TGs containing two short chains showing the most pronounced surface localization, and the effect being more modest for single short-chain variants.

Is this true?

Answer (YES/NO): YES